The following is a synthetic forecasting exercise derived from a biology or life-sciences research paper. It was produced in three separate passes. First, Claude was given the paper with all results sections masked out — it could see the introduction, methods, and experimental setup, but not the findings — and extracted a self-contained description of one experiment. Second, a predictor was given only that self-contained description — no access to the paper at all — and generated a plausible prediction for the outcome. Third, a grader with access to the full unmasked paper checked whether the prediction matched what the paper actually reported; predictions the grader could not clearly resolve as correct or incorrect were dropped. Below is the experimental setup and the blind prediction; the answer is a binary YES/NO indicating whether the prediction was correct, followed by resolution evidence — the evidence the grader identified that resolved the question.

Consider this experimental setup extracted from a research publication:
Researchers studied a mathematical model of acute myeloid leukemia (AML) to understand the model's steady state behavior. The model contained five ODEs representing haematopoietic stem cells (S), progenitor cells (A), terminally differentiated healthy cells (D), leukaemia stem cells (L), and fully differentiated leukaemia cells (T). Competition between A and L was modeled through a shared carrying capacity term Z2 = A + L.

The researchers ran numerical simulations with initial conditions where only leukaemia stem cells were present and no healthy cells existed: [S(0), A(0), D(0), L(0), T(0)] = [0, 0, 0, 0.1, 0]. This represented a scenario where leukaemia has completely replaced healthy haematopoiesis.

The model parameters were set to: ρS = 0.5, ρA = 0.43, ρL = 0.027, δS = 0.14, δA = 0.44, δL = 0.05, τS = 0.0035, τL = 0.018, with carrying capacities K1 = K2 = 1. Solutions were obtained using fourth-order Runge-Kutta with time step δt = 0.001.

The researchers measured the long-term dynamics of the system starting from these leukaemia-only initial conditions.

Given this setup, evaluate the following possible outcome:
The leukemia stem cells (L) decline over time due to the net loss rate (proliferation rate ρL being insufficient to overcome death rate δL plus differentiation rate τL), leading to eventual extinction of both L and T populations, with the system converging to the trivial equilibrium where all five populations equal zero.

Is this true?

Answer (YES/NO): NO